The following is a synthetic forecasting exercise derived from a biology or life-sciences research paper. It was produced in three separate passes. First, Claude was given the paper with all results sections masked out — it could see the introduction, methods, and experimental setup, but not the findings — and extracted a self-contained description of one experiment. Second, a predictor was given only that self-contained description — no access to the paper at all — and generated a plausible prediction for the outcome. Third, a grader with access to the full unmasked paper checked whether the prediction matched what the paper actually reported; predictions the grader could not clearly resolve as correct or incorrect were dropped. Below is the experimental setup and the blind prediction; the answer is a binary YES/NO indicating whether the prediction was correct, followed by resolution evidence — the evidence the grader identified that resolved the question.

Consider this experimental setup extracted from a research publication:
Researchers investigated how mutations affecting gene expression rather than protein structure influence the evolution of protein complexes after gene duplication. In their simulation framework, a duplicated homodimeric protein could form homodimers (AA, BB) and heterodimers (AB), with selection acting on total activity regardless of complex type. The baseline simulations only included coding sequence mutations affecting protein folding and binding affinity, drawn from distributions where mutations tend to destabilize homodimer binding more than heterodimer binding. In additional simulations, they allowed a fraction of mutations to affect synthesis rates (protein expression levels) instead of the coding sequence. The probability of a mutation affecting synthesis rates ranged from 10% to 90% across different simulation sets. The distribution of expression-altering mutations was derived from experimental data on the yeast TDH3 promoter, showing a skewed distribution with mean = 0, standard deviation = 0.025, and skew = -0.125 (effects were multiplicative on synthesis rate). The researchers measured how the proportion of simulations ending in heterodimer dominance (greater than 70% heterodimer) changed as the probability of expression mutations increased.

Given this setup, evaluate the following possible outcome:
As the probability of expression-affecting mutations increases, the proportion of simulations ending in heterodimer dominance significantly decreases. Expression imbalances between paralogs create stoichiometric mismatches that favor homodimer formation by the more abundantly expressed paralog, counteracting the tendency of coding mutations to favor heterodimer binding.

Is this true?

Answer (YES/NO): YES